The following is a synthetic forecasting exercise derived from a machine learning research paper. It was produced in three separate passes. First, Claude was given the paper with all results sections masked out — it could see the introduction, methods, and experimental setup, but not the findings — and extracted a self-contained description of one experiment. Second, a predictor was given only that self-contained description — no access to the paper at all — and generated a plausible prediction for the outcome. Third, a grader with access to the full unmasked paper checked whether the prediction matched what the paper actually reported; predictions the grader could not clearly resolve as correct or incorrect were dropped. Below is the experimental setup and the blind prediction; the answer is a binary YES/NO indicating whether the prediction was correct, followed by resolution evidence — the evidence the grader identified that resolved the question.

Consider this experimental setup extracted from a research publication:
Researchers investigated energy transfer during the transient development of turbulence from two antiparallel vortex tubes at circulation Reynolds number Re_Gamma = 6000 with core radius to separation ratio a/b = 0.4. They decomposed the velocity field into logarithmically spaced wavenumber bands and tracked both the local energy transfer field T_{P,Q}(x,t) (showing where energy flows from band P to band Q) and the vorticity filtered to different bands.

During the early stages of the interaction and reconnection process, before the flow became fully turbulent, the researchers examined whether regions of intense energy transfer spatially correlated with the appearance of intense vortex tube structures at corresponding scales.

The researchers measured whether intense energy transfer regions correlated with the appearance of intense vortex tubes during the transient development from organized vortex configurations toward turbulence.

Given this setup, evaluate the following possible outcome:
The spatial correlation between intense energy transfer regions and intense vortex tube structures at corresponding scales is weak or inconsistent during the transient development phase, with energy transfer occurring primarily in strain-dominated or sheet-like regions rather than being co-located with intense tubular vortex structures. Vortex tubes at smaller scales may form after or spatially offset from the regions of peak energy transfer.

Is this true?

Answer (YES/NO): NO